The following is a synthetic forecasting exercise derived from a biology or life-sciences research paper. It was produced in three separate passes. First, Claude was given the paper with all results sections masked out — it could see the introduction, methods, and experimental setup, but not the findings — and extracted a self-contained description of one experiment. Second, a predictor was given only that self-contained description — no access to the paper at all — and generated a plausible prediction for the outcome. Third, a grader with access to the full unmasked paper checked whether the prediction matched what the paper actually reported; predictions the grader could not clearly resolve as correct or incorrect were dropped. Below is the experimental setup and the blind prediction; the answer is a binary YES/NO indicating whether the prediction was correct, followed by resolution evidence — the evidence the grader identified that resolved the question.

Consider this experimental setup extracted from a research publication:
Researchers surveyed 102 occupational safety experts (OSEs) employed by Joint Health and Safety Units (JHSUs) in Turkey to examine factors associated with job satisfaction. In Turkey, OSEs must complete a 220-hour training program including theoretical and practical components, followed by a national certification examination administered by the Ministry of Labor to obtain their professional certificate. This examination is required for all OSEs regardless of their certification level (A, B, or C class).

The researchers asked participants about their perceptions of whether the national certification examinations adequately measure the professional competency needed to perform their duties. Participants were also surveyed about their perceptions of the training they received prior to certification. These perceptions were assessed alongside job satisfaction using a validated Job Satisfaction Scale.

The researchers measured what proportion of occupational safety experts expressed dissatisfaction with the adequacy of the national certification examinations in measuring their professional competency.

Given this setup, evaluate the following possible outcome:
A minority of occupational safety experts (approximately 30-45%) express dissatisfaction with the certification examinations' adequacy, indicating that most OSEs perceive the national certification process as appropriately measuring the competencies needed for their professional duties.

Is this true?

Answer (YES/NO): NO